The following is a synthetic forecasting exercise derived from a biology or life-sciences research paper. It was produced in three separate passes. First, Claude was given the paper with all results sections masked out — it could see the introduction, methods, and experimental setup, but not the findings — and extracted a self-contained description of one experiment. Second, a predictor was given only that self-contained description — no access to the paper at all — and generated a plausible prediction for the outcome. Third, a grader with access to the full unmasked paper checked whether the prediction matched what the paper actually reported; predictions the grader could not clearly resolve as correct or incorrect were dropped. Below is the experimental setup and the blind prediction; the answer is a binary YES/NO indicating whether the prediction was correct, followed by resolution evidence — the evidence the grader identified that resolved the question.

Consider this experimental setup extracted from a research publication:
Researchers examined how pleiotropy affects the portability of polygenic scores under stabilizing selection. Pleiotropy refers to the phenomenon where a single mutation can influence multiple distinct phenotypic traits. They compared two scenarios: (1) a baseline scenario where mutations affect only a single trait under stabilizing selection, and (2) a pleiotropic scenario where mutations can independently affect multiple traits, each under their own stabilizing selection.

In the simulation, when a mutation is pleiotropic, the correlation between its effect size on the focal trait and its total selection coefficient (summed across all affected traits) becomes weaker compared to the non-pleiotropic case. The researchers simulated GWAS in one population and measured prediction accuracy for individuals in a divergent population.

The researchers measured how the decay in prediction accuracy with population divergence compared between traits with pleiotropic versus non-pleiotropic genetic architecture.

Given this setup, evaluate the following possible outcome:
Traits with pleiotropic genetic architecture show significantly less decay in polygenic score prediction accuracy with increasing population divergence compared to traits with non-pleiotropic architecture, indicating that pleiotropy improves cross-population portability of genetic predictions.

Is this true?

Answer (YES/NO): YES